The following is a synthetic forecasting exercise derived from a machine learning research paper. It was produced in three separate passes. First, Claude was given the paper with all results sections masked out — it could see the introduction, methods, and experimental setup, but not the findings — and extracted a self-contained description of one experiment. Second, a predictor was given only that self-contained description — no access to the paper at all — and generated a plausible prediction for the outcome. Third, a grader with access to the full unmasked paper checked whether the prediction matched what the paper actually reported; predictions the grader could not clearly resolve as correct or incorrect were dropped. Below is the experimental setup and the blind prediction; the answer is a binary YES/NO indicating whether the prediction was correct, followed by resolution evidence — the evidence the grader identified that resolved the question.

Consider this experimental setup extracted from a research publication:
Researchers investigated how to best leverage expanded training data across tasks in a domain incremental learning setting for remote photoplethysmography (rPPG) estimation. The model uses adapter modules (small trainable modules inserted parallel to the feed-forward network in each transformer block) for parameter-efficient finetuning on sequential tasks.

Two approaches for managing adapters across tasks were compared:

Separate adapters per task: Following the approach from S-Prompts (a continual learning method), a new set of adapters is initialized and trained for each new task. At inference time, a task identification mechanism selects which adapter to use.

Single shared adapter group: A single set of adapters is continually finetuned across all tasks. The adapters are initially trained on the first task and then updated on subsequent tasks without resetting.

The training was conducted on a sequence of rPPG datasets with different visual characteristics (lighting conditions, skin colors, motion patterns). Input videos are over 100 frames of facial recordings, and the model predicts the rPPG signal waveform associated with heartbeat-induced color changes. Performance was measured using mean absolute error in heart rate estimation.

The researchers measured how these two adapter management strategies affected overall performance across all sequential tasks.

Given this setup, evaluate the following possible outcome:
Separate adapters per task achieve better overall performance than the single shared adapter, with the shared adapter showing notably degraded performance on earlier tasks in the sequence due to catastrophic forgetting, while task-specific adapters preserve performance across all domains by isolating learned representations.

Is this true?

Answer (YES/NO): NO